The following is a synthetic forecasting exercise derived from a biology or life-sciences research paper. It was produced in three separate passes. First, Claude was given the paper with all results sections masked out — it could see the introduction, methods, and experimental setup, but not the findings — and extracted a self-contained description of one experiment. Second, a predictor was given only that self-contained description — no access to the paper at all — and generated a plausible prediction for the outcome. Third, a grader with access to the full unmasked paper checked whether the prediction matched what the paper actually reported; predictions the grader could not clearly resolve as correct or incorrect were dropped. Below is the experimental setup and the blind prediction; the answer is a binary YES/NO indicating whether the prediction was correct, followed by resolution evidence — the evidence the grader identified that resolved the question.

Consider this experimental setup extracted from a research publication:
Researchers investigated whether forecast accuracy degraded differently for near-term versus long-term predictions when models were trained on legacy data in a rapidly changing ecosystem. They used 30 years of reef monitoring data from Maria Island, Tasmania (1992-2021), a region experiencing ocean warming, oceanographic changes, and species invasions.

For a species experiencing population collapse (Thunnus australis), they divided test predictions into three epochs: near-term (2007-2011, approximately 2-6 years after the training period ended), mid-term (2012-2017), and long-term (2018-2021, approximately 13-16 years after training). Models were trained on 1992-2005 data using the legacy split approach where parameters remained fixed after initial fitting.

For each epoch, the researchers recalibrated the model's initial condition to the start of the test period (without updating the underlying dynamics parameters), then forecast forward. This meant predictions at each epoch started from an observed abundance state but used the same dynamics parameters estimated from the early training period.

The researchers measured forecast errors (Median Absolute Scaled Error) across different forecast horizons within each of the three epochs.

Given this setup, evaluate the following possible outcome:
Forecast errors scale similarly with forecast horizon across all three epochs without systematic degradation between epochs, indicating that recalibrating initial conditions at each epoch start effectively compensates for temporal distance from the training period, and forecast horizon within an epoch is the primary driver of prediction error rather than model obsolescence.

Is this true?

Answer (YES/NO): NO